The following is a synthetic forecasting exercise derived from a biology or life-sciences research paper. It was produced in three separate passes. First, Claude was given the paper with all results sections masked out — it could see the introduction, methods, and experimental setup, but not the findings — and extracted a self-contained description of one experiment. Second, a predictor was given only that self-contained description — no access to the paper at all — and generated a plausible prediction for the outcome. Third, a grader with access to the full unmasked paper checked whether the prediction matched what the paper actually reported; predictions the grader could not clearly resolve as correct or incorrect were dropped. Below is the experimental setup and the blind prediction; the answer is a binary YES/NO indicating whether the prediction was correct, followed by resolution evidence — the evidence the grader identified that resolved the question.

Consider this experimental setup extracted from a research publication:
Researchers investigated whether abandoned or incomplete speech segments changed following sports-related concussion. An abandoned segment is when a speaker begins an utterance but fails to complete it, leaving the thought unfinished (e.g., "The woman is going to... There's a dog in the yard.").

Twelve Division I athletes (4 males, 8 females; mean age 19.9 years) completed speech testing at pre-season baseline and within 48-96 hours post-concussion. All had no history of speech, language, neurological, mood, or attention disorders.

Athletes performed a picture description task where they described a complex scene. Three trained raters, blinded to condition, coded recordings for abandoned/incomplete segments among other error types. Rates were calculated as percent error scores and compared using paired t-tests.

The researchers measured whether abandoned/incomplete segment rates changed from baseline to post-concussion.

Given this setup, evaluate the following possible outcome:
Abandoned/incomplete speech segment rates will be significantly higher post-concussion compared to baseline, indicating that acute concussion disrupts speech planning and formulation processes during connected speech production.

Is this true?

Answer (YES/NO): NO